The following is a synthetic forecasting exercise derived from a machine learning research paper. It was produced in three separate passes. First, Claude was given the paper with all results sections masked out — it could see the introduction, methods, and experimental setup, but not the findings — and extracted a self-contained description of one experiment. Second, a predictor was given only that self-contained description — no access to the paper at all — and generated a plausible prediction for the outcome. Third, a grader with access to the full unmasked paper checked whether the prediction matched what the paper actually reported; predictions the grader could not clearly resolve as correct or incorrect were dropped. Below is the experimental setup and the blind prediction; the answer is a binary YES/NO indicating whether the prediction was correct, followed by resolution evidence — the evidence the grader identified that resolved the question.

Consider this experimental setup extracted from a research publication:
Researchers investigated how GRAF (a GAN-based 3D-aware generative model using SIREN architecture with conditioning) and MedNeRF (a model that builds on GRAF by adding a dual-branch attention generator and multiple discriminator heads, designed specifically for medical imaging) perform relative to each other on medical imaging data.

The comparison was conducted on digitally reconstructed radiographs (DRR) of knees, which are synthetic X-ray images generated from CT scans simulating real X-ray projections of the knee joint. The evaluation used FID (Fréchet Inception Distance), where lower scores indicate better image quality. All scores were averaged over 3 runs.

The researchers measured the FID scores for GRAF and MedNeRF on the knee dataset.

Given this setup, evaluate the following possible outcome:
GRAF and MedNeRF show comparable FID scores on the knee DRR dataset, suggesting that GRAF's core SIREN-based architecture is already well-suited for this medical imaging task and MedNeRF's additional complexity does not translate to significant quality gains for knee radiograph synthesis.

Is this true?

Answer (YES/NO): YES